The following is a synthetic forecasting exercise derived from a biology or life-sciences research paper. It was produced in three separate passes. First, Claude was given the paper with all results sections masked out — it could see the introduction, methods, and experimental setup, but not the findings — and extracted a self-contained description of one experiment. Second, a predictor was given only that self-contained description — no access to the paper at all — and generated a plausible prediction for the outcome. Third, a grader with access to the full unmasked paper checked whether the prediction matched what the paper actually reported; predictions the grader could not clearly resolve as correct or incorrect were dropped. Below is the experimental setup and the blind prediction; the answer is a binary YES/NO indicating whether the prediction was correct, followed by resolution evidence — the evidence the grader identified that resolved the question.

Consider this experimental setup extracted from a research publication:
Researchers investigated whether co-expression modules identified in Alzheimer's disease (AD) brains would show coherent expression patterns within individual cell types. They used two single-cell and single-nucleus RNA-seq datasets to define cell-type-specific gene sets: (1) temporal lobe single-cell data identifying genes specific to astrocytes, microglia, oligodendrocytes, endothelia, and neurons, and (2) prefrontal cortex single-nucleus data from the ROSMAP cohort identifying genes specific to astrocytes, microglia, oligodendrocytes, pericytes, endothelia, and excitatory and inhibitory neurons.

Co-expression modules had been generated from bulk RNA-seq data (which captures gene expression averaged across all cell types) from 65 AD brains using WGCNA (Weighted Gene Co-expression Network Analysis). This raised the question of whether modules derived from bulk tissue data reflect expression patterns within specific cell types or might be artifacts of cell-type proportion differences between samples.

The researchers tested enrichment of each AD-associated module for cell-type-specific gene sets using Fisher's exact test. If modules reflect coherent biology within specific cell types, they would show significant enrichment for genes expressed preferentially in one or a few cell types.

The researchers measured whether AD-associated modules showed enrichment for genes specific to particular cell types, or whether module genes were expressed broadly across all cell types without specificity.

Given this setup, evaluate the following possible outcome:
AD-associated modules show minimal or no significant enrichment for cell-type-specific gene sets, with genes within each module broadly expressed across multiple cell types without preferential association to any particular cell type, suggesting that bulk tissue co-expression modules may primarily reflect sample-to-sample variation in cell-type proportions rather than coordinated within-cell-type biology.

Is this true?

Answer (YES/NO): NO